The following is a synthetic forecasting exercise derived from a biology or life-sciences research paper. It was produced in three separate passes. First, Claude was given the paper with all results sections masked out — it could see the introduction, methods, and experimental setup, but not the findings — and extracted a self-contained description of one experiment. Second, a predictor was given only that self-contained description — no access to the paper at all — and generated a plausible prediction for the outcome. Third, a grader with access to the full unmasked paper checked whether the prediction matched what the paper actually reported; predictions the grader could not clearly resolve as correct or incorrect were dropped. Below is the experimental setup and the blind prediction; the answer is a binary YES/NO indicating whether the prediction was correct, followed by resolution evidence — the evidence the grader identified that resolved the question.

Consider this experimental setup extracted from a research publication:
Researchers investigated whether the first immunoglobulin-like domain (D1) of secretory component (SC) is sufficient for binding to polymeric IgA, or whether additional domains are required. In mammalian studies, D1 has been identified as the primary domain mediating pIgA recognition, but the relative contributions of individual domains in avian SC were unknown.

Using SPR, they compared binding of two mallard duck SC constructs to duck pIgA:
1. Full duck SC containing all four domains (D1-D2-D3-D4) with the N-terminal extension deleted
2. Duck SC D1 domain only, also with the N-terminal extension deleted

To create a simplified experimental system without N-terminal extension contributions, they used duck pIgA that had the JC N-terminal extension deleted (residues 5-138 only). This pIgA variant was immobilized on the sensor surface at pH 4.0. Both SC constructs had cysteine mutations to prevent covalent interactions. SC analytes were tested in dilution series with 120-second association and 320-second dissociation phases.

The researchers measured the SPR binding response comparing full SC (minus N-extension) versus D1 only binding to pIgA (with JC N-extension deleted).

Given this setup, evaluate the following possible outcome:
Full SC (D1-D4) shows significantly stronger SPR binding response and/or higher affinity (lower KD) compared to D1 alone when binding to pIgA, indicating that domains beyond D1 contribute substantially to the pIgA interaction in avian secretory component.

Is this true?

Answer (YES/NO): NO